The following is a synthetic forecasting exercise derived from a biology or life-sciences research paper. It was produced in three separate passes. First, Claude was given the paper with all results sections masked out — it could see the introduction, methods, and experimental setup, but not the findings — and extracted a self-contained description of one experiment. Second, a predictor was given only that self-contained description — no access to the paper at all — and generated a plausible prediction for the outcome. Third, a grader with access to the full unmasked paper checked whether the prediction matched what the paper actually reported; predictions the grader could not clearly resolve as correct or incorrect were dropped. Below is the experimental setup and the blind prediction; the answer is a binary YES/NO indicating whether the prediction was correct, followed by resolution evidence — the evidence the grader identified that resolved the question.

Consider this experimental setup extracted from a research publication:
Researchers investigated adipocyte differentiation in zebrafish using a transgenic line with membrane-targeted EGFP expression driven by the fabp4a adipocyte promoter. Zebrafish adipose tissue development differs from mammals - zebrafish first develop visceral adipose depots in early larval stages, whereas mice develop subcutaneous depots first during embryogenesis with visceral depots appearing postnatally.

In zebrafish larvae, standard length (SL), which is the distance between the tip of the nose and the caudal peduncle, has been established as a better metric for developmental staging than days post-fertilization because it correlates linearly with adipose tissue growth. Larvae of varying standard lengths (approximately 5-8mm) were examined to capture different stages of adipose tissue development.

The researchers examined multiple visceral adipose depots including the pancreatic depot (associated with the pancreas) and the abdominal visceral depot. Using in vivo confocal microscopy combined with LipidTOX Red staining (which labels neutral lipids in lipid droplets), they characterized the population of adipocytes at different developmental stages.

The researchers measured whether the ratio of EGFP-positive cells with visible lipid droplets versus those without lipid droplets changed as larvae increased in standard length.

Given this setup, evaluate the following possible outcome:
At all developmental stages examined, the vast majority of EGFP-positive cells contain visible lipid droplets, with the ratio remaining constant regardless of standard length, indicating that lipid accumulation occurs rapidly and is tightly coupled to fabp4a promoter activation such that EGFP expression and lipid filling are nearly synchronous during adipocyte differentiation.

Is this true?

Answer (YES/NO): NO